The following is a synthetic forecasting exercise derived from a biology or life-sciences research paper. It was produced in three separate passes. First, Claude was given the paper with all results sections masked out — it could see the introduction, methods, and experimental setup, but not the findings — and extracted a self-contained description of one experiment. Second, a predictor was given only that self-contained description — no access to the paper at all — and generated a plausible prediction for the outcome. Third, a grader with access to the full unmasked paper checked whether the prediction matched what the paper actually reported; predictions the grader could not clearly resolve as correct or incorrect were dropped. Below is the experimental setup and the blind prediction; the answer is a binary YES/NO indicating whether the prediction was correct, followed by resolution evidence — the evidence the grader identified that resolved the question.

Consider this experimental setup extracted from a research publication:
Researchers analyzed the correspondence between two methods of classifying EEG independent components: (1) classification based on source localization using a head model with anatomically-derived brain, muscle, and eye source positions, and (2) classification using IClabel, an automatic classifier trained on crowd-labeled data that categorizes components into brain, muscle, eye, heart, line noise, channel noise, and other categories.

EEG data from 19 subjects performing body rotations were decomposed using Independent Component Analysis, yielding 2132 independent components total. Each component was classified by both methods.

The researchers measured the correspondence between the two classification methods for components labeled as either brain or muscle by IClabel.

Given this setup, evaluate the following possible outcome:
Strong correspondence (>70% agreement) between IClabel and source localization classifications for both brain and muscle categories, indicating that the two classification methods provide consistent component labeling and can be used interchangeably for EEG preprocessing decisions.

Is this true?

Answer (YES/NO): YES